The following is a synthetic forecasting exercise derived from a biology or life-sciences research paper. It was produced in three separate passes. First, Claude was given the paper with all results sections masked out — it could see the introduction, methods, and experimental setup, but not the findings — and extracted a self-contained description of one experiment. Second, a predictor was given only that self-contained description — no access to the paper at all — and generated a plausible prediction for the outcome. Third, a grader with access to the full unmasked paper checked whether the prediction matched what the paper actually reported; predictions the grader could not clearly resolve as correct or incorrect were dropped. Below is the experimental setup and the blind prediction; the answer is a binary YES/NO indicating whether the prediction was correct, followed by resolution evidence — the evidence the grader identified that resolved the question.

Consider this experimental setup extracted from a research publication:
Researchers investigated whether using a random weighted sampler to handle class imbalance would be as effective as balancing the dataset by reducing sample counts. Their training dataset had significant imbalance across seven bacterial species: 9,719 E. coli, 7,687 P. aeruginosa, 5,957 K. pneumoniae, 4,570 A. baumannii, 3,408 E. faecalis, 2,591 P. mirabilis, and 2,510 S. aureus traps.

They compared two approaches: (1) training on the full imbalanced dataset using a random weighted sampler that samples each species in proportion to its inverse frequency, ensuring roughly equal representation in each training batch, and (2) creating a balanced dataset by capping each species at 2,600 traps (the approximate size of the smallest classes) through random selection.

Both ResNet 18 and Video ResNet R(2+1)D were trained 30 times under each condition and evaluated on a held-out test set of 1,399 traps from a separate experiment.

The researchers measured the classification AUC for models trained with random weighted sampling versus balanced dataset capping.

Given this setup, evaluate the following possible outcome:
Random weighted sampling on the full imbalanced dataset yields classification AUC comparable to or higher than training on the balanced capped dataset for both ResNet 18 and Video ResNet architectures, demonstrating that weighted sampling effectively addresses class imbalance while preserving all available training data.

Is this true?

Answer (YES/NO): NO